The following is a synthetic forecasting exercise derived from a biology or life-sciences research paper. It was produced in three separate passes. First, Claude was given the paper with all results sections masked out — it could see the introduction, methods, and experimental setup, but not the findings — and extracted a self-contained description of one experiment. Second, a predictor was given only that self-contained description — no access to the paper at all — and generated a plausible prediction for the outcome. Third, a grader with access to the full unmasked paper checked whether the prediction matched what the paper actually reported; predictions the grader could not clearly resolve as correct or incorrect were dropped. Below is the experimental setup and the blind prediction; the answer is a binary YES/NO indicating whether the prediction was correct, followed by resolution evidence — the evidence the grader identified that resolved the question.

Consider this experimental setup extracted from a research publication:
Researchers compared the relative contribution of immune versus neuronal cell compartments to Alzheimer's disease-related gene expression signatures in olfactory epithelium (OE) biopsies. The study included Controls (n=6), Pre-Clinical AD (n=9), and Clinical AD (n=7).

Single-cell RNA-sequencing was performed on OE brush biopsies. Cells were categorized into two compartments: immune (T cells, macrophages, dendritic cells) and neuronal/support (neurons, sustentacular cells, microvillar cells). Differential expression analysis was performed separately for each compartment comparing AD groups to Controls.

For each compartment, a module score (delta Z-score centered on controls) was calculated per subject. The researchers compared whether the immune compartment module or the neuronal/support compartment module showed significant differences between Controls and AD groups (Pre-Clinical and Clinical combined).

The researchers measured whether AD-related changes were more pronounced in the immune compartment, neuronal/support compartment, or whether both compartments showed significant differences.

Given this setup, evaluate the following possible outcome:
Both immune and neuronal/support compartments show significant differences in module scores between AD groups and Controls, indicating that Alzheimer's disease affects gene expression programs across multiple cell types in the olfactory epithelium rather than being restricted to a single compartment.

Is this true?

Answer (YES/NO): YES